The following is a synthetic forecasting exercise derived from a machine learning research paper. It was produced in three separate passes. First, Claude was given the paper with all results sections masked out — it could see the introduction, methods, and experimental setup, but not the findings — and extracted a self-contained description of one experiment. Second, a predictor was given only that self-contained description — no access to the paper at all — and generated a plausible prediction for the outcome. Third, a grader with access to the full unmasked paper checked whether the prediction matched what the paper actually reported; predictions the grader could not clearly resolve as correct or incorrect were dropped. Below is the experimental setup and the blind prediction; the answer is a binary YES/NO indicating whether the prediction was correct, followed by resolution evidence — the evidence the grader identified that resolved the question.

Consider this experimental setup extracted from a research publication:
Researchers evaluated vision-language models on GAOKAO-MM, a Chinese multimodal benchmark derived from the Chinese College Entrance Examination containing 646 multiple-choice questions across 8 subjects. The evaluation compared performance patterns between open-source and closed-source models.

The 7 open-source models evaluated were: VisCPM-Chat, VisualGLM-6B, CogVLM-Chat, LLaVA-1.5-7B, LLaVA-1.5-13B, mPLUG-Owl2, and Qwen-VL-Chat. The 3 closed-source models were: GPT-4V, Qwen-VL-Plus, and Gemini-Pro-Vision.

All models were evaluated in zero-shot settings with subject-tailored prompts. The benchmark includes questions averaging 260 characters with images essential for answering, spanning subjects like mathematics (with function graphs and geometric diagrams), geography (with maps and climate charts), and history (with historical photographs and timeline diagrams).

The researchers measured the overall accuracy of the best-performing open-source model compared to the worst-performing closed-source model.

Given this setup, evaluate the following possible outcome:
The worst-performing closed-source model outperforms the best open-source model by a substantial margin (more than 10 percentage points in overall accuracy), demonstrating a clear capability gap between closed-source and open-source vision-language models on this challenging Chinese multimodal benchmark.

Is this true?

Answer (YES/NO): YES